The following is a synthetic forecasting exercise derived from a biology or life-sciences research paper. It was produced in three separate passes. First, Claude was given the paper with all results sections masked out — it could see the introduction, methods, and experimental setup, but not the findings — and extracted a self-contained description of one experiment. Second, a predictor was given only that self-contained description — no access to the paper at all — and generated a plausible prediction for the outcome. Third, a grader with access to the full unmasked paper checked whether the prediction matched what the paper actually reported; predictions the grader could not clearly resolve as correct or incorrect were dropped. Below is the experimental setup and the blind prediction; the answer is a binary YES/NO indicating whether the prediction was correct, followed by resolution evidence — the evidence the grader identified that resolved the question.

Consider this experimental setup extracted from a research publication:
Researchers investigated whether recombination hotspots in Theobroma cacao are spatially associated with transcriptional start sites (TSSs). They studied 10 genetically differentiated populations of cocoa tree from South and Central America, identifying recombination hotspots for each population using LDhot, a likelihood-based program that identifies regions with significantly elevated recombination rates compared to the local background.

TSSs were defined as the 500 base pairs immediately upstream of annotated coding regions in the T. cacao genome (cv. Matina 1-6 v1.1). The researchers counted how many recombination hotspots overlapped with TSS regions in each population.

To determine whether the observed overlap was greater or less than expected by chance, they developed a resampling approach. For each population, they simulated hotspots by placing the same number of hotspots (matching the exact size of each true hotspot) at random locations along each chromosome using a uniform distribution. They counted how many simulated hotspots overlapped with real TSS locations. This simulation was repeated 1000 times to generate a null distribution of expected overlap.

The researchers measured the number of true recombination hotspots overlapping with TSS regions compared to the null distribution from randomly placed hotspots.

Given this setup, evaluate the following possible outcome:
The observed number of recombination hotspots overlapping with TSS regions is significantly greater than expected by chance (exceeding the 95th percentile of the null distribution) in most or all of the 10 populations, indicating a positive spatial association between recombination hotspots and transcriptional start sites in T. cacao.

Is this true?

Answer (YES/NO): YES